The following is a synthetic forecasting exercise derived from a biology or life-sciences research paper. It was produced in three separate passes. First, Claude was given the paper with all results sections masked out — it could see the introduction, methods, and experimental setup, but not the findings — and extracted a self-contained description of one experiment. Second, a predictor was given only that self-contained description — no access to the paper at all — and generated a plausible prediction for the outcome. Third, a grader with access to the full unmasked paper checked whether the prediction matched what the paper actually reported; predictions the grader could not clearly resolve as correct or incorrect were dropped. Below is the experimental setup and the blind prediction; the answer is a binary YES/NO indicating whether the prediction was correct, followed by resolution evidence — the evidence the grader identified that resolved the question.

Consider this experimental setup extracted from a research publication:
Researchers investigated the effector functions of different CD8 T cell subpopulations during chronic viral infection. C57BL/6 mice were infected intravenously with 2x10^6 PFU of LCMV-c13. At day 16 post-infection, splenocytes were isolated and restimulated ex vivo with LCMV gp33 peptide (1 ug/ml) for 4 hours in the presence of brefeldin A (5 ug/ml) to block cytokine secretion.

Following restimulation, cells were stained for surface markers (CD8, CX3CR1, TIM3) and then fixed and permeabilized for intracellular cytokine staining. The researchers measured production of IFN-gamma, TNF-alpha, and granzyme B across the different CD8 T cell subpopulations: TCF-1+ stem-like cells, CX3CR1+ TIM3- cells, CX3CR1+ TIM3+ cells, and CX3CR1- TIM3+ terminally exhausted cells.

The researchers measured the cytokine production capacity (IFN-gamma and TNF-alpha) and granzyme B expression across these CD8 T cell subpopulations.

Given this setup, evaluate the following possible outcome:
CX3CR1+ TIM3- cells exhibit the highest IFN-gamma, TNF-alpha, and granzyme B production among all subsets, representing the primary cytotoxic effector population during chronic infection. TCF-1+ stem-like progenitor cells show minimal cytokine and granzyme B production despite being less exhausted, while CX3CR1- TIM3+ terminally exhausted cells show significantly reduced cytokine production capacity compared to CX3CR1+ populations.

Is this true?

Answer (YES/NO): NO